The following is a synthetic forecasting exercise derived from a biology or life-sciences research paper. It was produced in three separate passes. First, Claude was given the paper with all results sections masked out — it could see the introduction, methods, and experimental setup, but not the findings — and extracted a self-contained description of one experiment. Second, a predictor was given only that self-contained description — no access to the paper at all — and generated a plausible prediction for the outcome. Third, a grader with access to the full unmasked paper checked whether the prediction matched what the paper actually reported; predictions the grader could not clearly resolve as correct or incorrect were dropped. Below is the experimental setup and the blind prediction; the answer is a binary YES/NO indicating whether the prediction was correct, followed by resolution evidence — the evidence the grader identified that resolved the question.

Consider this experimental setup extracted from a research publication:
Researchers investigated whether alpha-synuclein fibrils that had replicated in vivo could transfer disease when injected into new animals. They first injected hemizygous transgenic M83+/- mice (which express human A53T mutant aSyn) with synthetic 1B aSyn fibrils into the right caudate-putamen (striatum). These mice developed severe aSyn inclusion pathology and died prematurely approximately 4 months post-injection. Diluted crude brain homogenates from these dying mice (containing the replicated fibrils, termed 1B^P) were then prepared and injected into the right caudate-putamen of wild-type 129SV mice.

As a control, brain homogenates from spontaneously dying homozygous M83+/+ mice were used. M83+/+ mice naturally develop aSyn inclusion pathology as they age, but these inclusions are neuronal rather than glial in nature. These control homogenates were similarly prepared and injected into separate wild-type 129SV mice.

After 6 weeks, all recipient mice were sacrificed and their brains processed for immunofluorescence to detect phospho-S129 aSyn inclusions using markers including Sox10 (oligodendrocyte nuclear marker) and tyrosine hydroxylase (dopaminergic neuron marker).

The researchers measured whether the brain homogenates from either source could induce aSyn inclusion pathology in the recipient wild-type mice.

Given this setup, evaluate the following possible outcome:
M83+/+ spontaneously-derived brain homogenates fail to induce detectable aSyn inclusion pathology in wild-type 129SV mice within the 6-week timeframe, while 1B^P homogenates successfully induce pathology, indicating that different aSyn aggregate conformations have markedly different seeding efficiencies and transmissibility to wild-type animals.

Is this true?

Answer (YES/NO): YES